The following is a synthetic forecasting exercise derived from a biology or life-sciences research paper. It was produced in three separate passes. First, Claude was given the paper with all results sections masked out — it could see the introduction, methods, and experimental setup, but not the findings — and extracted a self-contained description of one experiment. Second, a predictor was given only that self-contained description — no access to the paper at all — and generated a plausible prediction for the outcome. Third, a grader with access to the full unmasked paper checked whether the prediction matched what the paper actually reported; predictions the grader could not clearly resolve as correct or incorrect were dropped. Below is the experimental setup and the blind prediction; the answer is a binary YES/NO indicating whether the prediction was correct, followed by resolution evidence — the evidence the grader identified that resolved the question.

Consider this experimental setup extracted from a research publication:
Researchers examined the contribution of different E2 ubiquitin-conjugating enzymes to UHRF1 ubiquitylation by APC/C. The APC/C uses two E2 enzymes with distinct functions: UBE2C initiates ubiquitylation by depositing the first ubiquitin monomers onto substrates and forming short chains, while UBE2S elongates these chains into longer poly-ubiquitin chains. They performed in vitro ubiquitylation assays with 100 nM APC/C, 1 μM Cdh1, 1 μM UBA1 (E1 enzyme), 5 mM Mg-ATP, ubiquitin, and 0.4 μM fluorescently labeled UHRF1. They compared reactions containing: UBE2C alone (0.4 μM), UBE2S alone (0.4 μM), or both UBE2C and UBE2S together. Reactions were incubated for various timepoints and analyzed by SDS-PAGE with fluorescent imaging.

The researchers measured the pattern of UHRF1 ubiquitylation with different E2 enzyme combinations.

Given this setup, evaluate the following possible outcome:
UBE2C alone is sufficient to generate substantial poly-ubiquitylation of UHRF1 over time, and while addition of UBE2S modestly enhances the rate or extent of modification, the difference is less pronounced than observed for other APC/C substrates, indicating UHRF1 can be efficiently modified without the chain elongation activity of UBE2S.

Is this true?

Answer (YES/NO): NO